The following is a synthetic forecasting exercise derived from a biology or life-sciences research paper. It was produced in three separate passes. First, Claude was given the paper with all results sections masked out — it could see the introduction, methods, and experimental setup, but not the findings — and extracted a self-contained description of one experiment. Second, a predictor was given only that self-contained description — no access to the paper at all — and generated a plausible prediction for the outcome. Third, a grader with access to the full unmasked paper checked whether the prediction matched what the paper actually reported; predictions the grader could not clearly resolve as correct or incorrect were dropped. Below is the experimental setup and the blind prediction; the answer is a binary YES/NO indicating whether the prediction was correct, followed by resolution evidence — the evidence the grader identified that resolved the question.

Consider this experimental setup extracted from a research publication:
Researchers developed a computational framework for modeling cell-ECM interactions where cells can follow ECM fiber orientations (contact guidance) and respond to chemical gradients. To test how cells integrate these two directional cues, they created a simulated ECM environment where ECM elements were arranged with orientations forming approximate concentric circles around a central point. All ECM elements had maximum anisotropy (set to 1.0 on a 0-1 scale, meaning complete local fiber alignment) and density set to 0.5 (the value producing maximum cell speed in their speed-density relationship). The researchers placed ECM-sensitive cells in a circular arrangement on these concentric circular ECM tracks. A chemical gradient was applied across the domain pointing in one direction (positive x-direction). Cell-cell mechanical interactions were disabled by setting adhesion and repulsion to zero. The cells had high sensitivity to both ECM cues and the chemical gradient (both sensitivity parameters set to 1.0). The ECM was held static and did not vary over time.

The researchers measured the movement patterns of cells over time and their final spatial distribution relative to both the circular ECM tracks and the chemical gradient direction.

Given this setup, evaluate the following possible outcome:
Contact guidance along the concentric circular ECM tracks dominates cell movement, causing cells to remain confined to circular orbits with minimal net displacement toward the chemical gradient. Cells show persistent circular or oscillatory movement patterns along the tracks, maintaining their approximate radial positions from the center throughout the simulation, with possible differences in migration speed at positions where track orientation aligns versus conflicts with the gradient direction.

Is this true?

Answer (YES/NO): NO